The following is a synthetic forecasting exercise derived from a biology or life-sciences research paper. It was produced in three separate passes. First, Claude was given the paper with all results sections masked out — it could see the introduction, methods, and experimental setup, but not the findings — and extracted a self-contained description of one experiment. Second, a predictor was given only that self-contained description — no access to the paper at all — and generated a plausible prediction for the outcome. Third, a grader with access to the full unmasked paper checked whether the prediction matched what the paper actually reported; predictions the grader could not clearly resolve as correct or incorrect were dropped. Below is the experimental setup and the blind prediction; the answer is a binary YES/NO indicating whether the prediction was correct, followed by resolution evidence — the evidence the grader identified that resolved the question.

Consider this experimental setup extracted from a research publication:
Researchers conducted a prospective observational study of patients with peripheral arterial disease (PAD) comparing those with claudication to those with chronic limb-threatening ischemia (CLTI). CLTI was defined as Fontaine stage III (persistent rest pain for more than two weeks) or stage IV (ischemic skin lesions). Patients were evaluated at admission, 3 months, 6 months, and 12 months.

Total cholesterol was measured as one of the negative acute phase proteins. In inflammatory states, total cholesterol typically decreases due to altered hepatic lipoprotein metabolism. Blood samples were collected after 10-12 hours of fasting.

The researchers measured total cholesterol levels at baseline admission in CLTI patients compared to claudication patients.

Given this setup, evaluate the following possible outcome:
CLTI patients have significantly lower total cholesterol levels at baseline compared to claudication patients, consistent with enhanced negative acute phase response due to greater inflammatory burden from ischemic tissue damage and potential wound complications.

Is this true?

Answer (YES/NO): YES